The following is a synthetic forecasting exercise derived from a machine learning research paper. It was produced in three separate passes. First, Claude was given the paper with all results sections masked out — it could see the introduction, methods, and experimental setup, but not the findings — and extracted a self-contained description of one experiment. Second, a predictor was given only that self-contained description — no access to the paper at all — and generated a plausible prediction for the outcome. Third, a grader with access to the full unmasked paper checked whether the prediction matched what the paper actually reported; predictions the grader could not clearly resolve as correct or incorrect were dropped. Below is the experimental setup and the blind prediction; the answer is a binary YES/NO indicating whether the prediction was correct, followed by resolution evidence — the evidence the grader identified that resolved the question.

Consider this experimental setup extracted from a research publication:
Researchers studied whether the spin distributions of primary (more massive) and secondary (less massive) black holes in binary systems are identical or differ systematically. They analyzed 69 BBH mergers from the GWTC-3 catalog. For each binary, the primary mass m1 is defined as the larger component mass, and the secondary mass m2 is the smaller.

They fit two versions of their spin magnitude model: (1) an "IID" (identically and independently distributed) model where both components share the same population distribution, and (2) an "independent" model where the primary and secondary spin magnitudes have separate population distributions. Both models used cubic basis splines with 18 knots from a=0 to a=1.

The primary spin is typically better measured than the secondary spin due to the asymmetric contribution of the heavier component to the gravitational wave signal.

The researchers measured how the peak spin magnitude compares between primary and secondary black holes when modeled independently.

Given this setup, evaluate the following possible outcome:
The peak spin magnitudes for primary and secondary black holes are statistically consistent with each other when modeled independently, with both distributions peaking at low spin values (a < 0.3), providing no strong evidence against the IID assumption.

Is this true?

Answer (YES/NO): YES